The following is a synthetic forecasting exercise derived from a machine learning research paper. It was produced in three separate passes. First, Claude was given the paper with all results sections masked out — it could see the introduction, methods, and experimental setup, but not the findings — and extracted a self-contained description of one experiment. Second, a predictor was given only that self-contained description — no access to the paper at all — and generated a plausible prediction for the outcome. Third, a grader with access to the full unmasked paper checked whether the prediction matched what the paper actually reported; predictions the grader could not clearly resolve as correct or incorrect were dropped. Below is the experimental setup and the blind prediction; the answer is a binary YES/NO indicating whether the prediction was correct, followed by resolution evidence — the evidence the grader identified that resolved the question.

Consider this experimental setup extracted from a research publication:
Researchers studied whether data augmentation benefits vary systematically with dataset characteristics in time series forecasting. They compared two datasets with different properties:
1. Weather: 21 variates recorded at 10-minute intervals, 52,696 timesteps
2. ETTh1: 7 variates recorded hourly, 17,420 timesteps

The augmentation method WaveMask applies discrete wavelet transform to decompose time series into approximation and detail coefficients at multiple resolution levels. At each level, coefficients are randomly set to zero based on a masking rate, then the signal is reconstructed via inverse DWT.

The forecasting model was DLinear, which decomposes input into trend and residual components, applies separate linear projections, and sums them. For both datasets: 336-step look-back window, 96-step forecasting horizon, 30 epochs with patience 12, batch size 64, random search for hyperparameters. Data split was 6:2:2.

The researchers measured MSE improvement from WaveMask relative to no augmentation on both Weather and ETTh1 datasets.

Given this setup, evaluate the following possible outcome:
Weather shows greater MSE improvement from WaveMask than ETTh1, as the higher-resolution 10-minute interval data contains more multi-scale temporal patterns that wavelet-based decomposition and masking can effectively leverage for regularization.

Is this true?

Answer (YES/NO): NO